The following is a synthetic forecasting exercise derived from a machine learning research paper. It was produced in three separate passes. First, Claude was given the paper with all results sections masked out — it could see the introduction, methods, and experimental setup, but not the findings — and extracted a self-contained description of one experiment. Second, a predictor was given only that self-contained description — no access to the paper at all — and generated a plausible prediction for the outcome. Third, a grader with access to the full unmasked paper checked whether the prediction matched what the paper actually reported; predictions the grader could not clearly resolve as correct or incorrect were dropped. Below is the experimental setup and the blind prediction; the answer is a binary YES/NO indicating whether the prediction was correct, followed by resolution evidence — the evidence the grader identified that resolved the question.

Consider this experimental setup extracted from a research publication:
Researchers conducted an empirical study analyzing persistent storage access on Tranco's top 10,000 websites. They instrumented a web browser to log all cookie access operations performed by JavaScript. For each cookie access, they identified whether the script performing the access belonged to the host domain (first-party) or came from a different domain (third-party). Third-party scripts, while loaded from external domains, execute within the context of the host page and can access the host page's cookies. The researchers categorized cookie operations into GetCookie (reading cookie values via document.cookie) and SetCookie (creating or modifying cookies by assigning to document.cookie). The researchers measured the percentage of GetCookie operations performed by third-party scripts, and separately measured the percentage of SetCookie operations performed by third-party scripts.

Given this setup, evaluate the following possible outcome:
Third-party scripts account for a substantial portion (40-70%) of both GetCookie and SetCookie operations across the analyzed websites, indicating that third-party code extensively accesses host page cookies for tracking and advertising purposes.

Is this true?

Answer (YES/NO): NO